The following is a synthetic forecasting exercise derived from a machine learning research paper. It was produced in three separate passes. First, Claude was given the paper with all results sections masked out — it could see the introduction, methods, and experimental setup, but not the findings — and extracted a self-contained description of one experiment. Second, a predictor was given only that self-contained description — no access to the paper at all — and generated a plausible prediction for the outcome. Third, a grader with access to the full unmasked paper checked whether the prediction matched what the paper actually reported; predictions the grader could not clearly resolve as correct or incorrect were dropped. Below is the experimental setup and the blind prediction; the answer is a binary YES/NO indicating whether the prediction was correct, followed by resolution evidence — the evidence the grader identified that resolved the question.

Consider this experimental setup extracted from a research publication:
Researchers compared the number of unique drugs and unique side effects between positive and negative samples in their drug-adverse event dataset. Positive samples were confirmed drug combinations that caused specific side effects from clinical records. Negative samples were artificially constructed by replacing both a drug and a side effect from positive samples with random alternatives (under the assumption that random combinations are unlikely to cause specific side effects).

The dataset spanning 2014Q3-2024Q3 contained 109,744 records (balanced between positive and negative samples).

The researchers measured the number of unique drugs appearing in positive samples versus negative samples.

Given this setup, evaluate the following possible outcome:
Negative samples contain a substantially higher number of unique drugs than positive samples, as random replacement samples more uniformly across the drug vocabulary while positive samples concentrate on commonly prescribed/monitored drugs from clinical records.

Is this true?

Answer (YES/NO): YES